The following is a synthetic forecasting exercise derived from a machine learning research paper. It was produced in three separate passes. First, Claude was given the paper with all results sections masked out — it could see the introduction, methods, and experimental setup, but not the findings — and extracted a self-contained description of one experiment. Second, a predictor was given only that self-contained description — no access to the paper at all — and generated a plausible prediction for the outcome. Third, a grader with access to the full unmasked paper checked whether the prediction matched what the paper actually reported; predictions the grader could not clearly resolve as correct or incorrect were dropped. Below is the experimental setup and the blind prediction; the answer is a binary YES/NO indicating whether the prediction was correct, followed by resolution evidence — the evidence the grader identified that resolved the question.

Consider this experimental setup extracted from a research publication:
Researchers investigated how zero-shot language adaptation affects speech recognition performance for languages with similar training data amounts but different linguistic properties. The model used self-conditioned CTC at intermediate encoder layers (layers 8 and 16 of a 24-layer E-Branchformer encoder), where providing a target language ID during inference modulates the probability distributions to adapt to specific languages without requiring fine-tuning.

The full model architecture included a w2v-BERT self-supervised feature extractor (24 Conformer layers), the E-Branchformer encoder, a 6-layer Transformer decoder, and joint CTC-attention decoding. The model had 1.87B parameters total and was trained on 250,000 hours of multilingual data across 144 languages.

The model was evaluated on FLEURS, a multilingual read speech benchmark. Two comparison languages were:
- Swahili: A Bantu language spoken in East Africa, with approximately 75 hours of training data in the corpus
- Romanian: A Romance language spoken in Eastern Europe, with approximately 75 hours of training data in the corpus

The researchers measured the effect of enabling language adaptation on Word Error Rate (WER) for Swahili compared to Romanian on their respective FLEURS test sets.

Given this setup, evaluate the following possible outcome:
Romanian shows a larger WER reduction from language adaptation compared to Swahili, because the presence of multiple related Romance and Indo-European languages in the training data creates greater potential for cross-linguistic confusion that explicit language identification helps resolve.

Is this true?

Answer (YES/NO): NO